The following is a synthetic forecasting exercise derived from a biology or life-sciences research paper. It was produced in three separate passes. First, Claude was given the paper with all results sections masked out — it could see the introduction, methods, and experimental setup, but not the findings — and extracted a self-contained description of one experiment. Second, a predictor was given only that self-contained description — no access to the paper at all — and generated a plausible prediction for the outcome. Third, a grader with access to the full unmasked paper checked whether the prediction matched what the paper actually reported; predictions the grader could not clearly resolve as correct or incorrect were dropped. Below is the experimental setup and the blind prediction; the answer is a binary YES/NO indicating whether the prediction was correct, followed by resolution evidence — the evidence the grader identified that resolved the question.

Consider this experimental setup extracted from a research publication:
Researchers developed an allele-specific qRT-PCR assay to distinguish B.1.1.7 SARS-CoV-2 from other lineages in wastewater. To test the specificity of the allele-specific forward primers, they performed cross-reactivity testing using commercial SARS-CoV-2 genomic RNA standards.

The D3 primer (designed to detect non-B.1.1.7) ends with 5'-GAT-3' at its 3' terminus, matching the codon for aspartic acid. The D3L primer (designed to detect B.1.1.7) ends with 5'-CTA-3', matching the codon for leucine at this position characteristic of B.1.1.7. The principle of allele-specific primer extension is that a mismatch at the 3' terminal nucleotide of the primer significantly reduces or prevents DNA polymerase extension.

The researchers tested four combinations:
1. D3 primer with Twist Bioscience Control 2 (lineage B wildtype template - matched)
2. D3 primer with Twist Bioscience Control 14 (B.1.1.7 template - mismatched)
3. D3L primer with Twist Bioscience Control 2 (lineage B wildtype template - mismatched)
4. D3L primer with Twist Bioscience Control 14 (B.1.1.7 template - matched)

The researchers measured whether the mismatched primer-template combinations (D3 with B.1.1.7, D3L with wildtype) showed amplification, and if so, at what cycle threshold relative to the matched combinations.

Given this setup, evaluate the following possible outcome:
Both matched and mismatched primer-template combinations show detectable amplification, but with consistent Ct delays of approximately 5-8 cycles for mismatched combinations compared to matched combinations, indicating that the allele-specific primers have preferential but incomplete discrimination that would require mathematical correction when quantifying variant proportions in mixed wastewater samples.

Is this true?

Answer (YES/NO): NO